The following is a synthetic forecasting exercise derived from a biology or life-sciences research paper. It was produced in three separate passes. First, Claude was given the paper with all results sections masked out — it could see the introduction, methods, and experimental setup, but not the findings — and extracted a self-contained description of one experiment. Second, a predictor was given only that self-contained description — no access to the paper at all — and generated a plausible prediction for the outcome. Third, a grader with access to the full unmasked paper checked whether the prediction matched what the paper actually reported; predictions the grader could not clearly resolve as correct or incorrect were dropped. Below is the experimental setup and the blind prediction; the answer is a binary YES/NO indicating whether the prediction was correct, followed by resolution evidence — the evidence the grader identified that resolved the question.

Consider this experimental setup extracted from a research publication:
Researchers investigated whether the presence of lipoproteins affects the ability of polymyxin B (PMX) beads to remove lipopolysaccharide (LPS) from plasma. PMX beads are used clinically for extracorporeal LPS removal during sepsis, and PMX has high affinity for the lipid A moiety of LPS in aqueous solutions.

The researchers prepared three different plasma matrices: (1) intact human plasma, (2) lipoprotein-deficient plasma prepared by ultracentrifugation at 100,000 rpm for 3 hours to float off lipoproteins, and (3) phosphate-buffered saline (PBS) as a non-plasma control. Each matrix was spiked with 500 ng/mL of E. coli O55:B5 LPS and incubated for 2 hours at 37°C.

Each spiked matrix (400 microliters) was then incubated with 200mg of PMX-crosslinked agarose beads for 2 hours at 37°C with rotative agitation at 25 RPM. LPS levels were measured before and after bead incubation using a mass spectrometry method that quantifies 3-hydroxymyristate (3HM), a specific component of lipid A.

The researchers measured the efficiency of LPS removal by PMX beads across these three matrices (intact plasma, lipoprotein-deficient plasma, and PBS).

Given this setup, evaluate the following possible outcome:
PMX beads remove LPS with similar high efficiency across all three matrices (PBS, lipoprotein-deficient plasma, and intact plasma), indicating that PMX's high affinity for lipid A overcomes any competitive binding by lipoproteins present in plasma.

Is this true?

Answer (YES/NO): NO